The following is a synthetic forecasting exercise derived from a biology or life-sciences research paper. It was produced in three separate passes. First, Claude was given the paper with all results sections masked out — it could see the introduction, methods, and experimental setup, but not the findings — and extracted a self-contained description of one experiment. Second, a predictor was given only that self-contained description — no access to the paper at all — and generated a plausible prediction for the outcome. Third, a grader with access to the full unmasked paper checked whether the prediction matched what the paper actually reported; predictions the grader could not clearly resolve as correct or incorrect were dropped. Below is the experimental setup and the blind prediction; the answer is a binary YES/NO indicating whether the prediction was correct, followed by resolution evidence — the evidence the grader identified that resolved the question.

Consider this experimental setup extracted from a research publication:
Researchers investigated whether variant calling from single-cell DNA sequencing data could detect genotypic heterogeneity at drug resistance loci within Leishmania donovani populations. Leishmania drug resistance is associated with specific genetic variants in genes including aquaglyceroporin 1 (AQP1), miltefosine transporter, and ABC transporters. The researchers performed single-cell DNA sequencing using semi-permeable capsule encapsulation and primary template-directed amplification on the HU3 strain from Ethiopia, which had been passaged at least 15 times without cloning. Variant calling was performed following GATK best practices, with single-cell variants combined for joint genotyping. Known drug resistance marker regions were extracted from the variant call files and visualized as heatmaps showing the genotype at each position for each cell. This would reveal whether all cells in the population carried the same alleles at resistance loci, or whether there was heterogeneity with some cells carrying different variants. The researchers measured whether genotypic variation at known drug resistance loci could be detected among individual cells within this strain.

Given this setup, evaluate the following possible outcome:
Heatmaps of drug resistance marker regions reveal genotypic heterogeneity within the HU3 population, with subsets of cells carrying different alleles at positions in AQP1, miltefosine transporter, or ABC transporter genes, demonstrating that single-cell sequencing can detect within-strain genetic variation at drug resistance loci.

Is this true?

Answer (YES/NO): YES